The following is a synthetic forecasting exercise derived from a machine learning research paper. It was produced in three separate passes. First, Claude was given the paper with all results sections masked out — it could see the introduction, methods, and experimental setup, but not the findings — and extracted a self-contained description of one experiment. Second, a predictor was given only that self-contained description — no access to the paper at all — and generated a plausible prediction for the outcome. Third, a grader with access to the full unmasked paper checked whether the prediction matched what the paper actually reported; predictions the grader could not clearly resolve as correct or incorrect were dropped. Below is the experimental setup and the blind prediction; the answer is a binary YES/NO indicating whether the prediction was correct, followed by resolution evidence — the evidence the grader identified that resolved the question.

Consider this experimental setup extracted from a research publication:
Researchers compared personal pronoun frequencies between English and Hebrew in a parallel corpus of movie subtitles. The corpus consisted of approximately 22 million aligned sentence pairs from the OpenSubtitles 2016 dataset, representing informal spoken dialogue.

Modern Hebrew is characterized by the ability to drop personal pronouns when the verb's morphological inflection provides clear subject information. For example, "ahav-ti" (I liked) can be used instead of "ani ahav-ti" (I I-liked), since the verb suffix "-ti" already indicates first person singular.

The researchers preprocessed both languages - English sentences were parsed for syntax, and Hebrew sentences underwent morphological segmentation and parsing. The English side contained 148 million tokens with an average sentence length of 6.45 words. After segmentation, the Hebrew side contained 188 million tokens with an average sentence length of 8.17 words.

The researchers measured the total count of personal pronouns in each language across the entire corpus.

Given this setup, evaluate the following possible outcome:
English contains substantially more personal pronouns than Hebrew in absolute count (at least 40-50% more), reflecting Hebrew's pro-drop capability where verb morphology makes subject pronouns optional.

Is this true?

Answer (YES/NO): YES